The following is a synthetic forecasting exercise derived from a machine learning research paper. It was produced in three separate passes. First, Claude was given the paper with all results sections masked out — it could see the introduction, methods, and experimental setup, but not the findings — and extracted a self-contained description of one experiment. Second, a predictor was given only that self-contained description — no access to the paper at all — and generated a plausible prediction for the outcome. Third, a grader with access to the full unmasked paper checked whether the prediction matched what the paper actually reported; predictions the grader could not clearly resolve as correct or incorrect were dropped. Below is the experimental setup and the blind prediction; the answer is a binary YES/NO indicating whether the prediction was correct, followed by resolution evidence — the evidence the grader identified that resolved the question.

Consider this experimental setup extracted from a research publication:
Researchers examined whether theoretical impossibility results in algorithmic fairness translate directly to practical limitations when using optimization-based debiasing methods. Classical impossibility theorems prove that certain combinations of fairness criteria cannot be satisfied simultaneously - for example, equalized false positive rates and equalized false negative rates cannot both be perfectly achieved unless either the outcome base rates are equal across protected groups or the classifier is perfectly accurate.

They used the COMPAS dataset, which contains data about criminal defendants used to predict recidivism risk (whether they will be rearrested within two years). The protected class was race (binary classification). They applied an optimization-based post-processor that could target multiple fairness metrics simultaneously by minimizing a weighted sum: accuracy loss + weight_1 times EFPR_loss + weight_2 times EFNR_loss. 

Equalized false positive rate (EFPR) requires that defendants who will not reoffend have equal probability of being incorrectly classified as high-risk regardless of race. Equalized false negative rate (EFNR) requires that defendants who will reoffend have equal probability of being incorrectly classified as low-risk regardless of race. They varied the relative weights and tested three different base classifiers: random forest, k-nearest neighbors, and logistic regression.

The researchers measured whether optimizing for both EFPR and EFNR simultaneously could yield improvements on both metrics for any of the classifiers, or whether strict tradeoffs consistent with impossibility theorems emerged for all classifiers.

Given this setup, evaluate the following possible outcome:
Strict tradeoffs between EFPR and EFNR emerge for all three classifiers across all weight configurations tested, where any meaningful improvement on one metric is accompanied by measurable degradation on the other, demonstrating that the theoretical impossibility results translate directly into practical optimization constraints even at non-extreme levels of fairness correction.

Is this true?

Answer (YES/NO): NO